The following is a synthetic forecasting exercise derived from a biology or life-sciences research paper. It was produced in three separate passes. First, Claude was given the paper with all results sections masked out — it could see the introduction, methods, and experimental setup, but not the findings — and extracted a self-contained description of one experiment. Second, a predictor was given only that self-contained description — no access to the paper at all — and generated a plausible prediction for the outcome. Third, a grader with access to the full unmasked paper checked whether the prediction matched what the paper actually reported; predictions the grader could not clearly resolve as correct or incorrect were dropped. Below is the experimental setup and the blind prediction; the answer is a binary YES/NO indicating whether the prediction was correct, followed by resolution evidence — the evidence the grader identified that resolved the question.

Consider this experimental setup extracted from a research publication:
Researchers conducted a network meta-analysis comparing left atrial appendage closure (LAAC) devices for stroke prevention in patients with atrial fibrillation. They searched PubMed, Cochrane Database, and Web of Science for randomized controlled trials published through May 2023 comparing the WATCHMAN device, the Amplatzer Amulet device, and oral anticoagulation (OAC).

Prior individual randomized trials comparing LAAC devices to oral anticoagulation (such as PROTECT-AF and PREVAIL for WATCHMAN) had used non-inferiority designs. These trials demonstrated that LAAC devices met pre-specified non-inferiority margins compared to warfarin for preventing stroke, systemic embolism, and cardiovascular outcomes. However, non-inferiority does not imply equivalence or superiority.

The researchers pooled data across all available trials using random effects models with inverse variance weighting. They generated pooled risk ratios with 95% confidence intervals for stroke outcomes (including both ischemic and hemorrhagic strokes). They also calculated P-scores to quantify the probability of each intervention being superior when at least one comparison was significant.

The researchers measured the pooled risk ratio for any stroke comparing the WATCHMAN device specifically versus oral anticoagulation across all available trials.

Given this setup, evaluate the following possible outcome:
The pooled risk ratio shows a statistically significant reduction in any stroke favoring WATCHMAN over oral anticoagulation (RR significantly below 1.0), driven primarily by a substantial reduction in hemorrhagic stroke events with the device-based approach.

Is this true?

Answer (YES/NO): NO